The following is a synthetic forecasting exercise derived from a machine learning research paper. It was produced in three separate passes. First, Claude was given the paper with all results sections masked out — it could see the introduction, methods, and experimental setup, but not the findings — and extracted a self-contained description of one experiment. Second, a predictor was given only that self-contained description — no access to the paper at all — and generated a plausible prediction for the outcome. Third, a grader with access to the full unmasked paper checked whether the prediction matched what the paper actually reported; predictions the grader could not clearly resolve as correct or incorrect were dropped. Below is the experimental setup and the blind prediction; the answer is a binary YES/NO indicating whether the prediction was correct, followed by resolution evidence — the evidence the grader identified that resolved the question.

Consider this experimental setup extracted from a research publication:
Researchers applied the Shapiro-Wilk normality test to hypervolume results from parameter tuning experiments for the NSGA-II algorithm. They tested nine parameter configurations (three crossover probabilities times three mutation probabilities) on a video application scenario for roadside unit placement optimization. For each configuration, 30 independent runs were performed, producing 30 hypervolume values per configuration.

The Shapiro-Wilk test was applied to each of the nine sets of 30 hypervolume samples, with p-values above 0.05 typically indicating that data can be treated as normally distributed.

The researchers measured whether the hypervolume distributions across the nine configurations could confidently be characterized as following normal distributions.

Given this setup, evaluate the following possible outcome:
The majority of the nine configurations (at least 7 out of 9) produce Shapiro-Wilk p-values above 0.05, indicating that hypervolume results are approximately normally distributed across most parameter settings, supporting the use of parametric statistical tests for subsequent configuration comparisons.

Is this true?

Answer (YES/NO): NO